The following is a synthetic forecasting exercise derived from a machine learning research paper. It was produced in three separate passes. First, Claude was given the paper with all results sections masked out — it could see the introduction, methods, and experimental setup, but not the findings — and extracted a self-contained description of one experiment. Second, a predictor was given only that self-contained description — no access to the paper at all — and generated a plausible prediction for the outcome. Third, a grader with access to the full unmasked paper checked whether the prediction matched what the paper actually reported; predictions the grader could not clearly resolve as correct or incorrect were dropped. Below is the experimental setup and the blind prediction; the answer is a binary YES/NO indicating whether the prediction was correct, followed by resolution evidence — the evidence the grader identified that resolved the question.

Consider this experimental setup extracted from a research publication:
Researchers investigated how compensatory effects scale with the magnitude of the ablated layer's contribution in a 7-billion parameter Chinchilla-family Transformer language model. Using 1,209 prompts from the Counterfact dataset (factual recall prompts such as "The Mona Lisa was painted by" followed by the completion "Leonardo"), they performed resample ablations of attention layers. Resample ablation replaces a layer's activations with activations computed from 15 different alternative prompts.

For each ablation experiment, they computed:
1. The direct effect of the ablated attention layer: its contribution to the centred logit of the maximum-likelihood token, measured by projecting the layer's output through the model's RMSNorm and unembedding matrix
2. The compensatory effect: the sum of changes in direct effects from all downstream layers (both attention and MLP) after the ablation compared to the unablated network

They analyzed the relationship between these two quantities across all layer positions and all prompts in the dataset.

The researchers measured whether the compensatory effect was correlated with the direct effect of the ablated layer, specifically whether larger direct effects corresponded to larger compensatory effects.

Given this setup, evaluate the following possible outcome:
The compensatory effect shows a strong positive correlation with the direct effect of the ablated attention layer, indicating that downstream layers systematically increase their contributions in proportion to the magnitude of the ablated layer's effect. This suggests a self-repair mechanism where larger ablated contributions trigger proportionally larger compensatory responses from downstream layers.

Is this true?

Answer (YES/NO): YES